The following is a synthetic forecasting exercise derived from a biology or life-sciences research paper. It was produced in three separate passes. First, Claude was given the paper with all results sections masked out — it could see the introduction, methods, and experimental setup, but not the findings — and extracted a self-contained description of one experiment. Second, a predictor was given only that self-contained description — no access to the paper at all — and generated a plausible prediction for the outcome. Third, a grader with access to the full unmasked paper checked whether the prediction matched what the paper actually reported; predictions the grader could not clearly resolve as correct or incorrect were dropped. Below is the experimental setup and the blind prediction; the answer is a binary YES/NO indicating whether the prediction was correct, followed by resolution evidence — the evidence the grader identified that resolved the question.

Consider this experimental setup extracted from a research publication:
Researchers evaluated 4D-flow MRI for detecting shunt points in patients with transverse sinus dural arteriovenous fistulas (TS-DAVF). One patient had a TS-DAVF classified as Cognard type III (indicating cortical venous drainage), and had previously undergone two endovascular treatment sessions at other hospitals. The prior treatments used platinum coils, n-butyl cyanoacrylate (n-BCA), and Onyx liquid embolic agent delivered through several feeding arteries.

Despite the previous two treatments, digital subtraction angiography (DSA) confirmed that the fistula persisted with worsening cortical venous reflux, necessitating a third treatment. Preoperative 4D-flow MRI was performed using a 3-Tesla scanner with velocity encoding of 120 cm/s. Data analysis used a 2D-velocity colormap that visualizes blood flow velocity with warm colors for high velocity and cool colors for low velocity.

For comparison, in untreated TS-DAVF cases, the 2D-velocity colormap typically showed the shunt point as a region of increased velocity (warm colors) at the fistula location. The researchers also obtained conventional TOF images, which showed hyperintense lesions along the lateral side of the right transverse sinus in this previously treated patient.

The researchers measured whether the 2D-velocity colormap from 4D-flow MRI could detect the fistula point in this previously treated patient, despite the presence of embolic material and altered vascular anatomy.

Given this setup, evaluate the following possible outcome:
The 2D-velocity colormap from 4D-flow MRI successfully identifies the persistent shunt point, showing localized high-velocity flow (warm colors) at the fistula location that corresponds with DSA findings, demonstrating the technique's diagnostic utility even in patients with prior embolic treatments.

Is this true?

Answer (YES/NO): NO